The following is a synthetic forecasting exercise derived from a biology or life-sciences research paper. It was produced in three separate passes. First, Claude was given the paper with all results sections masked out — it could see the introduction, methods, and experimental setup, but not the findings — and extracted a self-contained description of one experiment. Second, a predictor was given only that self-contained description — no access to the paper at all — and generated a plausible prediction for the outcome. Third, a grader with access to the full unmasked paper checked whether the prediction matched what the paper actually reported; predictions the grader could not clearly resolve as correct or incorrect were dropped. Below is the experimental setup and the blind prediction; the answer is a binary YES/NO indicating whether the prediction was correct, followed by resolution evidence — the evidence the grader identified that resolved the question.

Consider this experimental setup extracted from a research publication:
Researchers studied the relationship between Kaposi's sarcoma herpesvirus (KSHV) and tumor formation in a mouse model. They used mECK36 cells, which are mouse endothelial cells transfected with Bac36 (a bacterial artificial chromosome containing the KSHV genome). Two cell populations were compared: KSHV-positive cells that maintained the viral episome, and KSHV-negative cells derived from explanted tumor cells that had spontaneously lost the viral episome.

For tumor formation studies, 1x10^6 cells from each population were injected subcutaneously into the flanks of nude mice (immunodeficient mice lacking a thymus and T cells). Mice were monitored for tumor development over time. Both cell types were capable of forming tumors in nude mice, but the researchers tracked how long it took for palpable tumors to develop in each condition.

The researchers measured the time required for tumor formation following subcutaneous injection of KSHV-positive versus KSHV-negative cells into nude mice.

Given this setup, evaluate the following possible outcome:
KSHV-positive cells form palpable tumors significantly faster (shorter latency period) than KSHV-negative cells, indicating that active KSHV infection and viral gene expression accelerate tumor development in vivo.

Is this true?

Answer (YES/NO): NO